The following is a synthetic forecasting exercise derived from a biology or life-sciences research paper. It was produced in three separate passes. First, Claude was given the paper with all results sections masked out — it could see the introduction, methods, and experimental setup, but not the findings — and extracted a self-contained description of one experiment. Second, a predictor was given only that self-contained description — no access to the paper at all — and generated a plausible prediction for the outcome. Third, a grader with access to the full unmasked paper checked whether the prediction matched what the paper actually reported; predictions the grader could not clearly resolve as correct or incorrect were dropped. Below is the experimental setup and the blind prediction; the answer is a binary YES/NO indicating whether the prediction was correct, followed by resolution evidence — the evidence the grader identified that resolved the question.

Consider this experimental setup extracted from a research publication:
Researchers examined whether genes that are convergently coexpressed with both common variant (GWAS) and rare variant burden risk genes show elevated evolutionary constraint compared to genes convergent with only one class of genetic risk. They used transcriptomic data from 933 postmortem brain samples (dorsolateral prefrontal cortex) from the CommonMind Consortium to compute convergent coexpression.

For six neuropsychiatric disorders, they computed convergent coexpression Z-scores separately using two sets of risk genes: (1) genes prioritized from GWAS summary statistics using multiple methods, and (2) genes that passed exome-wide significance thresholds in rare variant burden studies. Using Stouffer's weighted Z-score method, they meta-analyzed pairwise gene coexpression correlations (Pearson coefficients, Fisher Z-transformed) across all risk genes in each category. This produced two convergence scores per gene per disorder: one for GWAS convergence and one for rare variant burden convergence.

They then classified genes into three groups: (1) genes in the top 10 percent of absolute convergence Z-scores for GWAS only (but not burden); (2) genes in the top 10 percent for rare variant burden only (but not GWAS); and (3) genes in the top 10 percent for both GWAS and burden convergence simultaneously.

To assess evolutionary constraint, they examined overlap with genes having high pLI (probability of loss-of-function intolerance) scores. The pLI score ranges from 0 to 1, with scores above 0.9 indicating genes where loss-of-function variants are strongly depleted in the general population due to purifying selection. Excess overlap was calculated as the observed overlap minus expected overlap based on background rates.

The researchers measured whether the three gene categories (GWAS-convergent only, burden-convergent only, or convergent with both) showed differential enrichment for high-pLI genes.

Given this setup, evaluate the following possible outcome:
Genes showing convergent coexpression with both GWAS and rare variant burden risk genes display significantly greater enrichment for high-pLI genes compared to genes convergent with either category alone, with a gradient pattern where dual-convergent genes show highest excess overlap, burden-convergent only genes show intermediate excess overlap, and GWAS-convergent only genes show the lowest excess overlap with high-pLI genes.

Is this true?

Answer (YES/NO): NO